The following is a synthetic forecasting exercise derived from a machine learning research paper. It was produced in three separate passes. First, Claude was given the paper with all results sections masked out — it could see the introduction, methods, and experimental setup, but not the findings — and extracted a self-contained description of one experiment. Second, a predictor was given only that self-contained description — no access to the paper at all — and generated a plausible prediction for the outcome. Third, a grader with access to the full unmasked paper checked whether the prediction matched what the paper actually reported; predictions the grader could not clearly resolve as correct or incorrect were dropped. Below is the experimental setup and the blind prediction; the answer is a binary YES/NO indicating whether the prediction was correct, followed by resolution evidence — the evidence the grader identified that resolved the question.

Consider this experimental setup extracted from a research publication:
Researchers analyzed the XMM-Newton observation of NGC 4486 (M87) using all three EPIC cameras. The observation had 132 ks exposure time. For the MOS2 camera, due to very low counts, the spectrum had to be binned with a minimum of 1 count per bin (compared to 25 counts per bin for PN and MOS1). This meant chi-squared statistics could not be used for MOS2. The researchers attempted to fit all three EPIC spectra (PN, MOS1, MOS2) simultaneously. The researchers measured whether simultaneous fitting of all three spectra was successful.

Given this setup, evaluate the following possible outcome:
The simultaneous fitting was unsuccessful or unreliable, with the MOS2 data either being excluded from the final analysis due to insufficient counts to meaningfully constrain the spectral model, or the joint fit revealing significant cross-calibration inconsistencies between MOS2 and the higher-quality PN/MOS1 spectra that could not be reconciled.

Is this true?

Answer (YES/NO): YES